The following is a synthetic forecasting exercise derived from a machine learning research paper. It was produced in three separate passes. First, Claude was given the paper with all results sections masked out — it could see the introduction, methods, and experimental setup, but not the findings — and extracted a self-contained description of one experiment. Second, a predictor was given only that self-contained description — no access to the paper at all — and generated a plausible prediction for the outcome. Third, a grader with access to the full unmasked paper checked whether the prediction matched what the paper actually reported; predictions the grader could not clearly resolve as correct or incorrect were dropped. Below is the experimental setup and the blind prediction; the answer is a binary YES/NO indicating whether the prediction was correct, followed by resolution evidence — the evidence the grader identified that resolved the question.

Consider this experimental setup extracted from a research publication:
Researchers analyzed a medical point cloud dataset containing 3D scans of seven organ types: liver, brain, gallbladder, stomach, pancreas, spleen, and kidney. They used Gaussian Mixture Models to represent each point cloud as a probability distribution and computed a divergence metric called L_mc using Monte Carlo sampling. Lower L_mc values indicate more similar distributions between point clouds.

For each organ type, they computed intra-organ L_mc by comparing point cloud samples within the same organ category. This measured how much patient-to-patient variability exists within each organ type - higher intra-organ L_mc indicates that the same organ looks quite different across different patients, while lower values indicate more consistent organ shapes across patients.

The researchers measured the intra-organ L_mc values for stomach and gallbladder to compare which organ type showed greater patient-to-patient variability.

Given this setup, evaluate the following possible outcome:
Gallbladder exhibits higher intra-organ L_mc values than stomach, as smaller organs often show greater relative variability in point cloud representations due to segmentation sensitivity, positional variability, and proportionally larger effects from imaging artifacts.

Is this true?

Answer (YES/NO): YES